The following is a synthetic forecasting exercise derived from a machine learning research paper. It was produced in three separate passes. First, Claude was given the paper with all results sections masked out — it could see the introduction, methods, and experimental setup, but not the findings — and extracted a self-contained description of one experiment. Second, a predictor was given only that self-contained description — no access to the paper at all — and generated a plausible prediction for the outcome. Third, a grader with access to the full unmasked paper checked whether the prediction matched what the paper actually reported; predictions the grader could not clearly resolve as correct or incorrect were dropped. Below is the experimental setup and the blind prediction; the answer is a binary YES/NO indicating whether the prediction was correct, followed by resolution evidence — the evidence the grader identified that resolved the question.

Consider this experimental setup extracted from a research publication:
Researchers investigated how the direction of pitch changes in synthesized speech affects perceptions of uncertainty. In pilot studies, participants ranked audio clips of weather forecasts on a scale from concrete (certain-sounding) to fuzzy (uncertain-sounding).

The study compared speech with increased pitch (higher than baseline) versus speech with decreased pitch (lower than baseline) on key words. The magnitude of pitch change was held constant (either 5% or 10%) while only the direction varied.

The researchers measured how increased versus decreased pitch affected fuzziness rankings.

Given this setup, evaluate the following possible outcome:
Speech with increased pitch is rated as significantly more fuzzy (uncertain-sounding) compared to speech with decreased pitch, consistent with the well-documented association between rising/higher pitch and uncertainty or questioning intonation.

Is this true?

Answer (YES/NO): NO